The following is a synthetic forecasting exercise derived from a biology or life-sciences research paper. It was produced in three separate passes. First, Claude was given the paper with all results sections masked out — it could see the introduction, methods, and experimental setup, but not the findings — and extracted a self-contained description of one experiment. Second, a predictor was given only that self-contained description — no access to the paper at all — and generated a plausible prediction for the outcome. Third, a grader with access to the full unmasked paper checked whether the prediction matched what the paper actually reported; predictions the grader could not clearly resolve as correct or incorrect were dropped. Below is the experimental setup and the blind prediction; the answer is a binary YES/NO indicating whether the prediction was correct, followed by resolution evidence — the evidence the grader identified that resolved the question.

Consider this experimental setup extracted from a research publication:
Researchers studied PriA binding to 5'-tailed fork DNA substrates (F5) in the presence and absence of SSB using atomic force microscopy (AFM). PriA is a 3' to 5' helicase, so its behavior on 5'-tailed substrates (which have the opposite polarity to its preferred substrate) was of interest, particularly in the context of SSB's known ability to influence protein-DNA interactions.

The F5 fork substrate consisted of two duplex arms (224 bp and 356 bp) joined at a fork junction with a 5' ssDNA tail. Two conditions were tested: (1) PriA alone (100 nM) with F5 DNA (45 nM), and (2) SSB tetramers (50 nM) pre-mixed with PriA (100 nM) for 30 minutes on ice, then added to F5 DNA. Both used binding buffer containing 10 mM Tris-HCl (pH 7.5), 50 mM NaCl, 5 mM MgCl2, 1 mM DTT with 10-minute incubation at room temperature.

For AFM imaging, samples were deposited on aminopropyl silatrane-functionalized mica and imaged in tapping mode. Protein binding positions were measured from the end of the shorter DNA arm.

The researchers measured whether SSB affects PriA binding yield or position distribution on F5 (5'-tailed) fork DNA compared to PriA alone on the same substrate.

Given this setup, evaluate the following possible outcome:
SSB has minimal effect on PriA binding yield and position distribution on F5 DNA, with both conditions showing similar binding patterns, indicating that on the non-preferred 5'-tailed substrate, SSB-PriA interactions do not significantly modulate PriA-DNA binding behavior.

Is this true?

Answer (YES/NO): NO